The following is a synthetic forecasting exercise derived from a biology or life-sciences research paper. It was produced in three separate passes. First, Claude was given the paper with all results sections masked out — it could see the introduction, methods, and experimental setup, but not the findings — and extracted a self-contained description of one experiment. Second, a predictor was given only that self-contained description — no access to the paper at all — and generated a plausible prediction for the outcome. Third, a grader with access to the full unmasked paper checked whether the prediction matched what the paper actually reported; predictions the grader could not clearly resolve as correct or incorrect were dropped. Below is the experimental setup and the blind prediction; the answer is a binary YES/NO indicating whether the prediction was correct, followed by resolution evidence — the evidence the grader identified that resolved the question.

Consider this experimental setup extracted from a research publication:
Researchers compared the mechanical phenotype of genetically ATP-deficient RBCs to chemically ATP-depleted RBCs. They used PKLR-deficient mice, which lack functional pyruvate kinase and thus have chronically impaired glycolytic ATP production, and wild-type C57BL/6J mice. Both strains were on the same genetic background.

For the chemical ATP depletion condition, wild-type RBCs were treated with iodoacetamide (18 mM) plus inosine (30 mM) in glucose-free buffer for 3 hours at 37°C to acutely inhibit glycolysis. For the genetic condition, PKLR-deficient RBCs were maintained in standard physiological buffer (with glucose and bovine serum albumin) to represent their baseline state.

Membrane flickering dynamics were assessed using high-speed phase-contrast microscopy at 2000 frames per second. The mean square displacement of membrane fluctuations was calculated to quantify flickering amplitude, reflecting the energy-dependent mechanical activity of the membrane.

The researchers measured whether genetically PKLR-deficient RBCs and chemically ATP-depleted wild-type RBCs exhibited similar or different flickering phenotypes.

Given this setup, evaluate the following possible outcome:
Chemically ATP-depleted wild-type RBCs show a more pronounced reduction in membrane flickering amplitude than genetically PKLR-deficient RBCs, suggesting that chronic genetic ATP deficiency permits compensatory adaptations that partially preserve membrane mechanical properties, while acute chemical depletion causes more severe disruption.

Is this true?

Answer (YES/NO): NO